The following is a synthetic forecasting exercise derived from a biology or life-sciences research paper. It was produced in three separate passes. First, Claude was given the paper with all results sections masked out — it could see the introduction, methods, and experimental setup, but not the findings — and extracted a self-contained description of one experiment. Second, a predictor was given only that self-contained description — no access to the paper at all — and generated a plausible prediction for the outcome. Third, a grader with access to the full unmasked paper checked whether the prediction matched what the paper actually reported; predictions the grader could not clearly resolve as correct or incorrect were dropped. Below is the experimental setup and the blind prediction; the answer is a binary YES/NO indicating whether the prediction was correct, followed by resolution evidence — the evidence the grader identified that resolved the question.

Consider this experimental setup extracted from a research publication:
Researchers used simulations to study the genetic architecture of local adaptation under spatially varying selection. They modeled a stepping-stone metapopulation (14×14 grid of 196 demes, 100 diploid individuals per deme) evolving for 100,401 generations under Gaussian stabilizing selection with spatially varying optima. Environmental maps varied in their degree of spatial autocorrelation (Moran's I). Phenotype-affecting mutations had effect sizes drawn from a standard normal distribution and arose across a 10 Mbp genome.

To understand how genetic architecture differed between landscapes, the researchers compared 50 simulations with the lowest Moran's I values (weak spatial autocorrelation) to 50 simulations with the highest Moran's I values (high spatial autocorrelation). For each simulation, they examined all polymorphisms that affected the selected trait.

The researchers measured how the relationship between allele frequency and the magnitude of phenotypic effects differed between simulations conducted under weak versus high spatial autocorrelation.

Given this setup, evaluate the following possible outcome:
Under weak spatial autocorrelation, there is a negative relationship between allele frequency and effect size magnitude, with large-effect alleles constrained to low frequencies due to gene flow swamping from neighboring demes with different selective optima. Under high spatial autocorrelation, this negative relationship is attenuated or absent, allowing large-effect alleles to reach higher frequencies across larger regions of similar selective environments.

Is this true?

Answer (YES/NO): NO